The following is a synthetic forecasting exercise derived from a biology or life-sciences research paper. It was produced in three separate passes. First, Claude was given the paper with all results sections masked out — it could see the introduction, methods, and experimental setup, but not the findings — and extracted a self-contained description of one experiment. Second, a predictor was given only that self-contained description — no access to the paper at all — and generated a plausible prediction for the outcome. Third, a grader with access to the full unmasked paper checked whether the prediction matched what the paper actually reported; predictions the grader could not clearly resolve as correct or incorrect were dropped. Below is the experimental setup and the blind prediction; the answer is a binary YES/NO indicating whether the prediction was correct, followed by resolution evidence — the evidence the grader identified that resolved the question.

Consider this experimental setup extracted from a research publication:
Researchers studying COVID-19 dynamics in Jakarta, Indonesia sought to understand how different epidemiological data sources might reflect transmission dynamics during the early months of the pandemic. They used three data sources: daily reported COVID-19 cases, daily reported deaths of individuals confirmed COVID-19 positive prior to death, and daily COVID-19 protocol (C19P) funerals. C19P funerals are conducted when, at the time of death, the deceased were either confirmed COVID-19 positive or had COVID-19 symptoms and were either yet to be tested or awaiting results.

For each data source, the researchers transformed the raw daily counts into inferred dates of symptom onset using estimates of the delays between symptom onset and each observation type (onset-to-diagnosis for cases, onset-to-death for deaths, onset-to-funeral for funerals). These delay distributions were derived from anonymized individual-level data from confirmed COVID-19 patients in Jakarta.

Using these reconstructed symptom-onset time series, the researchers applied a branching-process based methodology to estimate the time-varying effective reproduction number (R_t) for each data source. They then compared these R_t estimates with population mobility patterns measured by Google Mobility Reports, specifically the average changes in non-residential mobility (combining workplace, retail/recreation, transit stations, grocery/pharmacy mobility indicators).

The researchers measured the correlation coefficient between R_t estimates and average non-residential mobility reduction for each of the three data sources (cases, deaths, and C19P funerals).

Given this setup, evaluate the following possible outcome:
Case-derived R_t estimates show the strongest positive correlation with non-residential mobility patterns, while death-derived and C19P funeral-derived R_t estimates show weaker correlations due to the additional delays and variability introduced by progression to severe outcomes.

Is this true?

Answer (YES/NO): NO